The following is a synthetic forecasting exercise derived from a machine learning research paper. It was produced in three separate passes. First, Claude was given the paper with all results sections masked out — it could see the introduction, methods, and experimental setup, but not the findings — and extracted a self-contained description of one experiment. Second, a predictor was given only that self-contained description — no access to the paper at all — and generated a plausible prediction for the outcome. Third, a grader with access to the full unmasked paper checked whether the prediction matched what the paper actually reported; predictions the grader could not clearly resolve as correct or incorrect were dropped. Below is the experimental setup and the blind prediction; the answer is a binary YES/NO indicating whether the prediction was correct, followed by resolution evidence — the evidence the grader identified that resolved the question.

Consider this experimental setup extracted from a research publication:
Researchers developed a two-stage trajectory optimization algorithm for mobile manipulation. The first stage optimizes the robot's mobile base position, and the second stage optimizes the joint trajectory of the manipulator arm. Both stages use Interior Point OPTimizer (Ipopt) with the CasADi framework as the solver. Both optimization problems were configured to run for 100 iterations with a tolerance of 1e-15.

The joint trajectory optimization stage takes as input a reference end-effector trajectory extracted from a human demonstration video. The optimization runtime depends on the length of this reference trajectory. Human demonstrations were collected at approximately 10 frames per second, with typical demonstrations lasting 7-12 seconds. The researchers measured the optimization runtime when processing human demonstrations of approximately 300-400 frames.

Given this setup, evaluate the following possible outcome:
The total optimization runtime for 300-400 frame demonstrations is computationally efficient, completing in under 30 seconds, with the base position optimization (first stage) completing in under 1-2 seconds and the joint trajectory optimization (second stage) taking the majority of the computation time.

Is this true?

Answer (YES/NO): NO